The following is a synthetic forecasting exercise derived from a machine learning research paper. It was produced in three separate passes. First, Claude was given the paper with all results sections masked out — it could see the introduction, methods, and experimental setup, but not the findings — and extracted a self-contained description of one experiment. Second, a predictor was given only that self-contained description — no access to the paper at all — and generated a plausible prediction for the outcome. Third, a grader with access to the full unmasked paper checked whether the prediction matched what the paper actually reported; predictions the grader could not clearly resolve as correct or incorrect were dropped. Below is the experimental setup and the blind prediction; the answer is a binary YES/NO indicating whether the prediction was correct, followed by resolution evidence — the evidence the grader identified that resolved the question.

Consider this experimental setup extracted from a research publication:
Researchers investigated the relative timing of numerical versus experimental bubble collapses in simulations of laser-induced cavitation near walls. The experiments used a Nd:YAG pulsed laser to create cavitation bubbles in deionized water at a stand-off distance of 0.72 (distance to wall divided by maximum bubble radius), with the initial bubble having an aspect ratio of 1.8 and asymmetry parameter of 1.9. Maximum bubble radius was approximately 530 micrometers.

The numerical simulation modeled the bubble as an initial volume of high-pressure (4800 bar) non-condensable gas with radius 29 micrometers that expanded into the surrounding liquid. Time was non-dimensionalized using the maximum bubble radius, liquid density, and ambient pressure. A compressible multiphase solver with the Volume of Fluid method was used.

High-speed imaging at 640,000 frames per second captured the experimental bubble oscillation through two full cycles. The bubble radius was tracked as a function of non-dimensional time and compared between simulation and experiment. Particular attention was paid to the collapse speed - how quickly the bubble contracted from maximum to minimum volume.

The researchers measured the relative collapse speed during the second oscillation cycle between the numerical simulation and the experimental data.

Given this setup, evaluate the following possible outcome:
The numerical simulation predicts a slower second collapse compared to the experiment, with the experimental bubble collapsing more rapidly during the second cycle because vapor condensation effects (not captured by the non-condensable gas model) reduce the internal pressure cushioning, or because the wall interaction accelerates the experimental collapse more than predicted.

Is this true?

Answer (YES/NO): YES